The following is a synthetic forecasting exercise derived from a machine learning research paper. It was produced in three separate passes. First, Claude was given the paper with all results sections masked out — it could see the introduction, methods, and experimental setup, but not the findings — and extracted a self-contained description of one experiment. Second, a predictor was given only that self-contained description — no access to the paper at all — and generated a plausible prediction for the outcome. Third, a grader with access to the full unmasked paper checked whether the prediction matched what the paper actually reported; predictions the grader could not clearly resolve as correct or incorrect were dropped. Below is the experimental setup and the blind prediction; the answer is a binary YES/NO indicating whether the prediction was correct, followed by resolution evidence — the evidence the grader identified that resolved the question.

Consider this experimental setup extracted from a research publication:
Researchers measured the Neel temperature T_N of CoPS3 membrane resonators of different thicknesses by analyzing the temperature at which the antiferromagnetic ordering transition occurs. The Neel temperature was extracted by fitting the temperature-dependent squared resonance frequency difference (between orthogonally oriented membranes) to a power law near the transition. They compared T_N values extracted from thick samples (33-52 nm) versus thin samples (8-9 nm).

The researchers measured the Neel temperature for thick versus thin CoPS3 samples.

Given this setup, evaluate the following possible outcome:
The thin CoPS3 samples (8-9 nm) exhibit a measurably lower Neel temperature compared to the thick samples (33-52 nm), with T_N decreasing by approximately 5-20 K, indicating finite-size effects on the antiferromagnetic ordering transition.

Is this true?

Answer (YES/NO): YES